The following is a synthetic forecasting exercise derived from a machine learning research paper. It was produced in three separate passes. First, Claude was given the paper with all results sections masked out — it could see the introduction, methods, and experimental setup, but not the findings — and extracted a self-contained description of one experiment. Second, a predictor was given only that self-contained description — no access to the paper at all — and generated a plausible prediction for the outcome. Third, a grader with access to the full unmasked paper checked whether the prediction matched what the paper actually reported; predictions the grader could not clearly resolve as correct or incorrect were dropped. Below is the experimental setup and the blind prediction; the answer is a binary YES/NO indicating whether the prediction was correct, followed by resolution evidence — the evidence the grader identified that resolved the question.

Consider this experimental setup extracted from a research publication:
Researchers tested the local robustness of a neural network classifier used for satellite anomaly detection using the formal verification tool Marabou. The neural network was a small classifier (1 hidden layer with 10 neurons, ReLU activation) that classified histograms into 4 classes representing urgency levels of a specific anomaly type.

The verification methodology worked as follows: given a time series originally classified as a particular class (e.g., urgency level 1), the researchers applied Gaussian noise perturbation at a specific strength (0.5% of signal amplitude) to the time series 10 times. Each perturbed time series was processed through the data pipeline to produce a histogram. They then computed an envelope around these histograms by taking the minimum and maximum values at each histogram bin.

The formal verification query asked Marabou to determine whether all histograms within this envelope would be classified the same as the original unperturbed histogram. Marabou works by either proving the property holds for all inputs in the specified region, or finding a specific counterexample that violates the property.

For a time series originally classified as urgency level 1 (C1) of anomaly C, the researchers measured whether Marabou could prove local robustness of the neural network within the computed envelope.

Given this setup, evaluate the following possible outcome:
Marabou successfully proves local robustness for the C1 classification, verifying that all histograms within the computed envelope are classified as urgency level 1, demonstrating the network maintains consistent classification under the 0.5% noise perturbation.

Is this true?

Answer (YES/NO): NO